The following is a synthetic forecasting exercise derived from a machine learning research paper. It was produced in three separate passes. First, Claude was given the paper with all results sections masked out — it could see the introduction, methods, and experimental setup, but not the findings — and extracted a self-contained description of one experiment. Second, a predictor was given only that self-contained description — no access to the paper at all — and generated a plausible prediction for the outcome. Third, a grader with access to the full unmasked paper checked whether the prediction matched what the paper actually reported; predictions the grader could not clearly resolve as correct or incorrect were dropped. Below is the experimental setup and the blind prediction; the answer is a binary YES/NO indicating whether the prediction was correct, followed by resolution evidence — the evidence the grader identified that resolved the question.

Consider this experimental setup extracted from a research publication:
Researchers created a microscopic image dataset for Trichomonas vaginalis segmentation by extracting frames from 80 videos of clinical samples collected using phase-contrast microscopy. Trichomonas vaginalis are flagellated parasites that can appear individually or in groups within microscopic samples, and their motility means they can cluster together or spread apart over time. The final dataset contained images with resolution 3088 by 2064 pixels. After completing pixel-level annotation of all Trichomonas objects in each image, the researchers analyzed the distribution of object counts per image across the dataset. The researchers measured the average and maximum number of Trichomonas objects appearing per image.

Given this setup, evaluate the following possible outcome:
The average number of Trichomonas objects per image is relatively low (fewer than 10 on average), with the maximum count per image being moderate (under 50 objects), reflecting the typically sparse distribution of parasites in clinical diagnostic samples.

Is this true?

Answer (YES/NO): YES